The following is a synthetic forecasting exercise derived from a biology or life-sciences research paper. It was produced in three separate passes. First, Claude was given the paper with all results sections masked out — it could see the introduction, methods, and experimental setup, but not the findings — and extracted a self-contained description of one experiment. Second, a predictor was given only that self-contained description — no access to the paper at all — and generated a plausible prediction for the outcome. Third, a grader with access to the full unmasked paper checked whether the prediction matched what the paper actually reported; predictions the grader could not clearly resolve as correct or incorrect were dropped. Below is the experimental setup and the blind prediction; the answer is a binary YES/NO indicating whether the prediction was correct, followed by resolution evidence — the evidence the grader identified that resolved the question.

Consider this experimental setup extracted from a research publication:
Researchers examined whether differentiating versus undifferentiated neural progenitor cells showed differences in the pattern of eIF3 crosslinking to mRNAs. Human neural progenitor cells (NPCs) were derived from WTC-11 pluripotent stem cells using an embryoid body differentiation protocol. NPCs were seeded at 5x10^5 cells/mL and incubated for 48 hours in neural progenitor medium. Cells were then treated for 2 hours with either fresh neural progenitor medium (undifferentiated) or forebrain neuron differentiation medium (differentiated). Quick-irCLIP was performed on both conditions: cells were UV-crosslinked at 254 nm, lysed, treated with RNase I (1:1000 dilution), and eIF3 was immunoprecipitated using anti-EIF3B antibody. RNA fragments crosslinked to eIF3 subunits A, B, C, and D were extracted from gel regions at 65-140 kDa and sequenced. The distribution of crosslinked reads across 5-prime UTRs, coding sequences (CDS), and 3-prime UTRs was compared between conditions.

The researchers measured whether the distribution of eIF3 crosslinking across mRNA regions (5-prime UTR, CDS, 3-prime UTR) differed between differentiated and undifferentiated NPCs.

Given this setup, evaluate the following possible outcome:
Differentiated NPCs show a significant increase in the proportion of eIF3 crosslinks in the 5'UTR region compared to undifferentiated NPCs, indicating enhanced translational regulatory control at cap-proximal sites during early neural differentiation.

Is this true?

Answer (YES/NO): NO